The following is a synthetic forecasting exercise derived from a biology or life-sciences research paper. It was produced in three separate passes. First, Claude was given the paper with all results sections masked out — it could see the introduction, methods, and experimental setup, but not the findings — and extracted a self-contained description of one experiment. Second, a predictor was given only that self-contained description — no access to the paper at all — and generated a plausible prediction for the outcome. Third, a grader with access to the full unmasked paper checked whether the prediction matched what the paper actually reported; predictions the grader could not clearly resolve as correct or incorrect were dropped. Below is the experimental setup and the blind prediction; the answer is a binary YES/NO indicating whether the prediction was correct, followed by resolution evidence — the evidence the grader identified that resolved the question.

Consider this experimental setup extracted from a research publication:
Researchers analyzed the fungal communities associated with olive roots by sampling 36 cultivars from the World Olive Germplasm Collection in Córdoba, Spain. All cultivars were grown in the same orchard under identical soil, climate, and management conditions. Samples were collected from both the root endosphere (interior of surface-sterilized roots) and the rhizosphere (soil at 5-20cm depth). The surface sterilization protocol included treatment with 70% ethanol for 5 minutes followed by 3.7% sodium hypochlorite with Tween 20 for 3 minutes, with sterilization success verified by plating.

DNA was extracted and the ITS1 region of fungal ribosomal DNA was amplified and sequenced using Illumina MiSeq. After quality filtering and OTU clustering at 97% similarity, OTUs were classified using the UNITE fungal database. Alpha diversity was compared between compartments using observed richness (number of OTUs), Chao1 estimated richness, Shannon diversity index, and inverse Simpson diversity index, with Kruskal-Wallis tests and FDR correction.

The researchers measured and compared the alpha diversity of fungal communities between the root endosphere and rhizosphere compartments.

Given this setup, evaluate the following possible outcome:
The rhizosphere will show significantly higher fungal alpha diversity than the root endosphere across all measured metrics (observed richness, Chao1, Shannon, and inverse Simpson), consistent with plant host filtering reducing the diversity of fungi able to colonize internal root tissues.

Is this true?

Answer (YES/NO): YES